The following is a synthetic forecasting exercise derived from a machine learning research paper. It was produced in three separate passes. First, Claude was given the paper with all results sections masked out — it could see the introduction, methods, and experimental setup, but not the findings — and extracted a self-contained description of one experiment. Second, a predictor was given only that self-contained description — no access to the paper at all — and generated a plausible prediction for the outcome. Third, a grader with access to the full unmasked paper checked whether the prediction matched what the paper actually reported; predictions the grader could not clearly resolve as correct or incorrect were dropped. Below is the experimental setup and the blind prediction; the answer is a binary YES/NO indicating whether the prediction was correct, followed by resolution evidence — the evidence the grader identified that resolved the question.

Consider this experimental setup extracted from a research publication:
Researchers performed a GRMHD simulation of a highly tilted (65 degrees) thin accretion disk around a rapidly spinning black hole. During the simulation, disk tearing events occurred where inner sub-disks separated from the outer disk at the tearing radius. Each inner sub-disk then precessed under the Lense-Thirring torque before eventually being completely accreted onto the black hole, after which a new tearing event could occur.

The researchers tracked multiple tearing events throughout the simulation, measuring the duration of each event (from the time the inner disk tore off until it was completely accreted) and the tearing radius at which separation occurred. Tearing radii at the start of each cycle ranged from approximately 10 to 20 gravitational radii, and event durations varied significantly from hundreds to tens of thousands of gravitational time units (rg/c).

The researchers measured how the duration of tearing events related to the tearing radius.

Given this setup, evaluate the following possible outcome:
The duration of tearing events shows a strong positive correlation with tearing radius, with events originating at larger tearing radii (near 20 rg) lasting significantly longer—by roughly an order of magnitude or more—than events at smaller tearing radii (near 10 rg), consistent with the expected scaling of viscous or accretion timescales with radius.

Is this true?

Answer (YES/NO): YES